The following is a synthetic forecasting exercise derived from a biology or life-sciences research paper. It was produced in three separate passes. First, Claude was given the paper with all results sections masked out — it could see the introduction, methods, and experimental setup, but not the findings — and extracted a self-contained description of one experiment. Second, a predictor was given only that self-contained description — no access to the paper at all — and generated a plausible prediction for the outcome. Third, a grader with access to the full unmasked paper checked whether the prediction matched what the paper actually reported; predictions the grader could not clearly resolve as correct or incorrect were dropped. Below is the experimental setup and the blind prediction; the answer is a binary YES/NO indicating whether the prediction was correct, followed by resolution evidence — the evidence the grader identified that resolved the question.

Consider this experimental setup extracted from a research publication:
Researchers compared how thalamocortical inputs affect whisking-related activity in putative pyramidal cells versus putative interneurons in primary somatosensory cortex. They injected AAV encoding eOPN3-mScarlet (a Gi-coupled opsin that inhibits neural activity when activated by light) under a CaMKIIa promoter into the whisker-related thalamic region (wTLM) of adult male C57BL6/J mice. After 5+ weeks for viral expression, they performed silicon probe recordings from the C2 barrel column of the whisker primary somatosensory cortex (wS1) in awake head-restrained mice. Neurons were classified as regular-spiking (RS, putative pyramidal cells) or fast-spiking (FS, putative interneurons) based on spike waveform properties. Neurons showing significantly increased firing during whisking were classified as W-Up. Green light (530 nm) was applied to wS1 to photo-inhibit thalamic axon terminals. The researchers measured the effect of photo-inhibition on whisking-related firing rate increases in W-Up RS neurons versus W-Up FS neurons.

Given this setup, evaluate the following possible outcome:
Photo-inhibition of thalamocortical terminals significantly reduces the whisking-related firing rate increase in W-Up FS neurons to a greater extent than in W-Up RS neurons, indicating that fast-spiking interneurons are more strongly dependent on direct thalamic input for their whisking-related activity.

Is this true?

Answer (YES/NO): YES